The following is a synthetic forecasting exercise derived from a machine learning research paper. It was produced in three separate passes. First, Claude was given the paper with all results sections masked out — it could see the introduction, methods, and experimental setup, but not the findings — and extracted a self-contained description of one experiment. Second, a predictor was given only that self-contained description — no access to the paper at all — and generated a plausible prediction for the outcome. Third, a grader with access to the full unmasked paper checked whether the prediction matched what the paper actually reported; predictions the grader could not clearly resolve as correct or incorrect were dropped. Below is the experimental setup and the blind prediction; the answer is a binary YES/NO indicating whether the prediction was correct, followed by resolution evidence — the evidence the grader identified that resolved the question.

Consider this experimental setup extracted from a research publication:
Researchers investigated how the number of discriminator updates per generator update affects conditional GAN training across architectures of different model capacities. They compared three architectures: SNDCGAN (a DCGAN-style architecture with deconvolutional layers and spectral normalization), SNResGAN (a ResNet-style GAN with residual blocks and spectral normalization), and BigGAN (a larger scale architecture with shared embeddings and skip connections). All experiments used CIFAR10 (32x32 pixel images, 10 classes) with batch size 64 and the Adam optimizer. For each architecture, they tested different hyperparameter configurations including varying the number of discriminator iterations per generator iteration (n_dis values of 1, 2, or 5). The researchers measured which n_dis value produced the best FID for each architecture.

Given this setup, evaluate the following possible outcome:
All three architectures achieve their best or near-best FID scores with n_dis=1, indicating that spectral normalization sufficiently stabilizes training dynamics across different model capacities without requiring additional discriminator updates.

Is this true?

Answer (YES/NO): NO